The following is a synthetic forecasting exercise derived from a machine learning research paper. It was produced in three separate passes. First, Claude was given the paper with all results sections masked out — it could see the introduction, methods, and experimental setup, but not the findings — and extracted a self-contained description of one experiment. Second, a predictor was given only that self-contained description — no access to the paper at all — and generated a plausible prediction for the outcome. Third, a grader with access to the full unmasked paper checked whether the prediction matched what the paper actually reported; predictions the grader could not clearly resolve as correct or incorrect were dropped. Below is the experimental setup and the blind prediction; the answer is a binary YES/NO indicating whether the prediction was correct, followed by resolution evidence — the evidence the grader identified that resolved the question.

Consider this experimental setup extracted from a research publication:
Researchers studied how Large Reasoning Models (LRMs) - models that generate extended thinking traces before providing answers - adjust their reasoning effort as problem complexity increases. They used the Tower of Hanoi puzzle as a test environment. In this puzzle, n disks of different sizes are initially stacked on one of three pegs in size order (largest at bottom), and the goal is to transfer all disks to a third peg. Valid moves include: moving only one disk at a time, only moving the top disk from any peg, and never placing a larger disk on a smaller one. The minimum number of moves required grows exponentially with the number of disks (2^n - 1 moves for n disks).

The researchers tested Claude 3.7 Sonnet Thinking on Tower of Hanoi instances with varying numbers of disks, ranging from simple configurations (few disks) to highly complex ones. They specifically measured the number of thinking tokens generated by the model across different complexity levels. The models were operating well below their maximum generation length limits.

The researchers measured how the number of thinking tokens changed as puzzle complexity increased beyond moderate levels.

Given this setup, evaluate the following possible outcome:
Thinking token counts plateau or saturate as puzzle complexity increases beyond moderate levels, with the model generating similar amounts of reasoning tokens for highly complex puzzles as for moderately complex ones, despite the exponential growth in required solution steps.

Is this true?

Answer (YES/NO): NO